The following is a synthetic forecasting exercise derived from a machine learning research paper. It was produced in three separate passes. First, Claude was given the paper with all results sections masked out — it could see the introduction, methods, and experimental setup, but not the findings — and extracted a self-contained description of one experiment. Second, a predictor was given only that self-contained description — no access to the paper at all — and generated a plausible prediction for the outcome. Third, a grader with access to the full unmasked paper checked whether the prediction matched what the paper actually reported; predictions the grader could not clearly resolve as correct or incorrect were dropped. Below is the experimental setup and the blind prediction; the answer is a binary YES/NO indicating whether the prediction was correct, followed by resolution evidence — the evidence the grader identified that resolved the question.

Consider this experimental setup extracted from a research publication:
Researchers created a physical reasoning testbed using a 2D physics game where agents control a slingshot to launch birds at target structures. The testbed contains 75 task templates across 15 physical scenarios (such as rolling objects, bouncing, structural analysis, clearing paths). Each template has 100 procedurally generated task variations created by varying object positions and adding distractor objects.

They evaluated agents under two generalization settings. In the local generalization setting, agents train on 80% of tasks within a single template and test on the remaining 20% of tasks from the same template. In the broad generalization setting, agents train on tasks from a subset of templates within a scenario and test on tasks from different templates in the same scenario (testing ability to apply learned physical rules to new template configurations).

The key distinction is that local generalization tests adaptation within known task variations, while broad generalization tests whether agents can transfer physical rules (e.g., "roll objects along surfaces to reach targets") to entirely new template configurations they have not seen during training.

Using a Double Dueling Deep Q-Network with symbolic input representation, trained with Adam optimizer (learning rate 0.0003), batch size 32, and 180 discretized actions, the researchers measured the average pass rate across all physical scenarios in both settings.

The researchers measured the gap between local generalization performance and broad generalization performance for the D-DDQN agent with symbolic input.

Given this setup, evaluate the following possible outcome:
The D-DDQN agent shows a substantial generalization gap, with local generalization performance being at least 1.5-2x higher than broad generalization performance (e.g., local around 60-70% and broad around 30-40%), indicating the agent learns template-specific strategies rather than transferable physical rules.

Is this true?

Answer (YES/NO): NO